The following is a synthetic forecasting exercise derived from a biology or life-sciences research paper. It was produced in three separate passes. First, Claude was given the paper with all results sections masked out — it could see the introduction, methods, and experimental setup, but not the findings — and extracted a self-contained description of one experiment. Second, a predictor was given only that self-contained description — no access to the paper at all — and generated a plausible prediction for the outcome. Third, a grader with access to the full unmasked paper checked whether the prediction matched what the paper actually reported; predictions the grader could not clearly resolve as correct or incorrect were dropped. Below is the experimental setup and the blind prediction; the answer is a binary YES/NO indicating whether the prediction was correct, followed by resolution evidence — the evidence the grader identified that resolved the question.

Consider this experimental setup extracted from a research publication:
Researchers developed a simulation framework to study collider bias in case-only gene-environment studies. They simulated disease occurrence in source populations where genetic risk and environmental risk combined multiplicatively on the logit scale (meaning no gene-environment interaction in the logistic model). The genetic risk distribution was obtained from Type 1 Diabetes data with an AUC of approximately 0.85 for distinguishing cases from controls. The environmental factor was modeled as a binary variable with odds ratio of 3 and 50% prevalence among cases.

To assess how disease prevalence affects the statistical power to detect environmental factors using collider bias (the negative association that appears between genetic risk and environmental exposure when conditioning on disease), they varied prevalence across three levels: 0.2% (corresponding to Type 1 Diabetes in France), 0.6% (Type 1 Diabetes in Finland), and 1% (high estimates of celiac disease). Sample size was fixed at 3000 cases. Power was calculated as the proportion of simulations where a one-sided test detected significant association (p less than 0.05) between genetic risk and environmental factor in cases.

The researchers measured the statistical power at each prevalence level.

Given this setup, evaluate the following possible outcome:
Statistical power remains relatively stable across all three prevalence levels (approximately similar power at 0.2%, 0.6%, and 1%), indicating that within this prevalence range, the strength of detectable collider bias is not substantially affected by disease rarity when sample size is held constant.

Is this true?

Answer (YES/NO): NO